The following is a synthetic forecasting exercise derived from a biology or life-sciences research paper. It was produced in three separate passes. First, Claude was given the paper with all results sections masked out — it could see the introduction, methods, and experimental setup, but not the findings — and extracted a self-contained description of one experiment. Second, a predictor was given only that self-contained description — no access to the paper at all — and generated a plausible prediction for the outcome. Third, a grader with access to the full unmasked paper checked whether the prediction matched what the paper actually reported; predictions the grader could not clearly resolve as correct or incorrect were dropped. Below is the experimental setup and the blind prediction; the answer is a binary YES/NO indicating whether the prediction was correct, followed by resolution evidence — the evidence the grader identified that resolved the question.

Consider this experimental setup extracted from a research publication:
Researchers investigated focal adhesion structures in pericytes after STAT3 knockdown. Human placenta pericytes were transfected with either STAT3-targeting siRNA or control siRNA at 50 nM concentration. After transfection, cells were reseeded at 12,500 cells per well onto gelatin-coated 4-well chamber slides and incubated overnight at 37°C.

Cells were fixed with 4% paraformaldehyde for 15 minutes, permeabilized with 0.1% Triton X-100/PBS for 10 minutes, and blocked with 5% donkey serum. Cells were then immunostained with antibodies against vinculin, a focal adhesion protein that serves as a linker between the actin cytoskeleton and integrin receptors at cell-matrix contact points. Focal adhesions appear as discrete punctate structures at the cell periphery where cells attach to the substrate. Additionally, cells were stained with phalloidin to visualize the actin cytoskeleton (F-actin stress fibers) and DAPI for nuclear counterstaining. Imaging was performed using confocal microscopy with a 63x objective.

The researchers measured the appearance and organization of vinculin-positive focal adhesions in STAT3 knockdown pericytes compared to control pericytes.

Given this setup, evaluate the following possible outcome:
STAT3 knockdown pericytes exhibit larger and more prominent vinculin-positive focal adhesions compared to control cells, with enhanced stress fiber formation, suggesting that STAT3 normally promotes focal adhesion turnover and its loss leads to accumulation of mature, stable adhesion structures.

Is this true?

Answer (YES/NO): NO